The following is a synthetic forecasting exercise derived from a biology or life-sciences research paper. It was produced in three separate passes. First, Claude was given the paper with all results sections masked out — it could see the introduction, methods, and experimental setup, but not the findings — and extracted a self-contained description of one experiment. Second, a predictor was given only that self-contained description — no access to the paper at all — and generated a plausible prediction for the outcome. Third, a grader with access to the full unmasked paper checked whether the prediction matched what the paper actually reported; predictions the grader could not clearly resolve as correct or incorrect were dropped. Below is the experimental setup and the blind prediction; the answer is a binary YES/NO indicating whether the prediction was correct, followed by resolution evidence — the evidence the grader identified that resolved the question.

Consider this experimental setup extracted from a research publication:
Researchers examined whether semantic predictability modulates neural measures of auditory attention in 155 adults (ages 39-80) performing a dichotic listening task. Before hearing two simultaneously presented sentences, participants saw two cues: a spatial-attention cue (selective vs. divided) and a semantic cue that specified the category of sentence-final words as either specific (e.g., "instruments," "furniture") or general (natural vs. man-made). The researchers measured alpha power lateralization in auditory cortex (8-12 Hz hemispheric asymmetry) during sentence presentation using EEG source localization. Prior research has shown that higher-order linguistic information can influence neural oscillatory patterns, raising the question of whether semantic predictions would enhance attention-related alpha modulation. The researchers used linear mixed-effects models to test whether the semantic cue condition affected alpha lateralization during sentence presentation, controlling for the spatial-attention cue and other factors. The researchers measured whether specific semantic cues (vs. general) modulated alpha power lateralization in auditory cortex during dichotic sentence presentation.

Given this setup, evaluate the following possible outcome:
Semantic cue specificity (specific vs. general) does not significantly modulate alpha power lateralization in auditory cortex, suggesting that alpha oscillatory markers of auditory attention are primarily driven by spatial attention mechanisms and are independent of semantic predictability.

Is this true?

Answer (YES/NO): YES